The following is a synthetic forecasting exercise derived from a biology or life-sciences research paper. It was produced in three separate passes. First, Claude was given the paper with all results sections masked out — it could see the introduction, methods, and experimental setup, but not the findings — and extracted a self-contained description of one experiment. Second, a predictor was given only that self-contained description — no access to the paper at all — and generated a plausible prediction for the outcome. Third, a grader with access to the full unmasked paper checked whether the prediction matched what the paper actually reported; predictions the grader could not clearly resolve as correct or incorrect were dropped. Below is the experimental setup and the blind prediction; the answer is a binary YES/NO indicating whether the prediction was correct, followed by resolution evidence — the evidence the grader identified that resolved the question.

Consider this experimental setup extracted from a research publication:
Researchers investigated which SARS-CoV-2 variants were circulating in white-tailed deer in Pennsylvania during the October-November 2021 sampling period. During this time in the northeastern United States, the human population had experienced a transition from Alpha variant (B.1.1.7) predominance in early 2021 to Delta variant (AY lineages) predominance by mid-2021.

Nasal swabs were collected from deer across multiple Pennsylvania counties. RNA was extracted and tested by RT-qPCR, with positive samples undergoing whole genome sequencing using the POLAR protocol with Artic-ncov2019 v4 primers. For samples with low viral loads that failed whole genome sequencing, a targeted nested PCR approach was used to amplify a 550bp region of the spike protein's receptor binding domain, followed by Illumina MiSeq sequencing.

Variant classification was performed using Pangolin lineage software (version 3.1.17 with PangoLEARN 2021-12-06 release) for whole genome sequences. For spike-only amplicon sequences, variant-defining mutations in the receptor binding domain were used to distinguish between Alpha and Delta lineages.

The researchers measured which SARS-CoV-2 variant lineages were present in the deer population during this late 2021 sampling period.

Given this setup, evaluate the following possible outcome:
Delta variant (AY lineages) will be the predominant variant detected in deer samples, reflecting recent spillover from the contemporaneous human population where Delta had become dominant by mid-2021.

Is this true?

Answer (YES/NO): YES